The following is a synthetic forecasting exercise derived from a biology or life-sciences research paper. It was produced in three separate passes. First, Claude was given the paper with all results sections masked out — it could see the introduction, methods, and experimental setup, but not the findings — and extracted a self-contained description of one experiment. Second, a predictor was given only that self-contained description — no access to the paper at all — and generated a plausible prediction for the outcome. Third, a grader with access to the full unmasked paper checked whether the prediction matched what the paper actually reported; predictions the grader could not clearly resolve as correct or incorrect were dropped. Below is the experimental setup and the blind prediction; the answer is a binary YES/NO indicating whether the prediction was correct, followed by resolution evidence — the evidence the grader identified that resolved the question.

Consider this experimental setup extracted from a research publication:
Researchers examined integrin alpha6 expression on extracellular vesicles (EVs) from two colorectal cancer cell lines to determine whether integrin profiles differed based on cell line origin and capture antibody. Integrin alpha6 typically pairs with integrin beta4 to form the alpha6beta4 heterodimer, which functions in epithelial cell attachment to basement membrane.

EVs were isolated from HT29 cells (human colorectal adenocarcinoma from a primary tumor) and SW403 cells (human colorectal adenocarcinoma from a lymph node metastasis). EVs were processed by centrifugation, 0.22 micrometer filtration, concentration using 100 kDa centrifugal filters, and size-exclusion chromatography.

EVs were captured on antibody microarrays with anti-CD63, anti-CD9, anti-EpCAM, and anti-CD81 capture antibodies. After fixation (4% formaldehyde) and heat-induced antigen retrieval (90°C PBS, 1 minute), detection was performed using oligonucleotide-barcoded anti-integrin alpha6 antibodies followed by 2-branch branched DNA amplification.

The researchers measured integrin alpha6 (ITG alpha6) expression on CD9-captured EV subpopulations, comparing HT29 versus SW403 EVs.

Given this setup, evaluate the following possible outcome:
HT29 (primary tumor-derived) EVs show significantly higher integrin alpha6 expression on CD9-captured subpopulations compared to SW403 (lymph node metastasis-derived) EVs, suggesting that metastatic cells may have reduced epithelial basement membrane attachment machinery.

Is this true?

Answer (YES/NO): NO